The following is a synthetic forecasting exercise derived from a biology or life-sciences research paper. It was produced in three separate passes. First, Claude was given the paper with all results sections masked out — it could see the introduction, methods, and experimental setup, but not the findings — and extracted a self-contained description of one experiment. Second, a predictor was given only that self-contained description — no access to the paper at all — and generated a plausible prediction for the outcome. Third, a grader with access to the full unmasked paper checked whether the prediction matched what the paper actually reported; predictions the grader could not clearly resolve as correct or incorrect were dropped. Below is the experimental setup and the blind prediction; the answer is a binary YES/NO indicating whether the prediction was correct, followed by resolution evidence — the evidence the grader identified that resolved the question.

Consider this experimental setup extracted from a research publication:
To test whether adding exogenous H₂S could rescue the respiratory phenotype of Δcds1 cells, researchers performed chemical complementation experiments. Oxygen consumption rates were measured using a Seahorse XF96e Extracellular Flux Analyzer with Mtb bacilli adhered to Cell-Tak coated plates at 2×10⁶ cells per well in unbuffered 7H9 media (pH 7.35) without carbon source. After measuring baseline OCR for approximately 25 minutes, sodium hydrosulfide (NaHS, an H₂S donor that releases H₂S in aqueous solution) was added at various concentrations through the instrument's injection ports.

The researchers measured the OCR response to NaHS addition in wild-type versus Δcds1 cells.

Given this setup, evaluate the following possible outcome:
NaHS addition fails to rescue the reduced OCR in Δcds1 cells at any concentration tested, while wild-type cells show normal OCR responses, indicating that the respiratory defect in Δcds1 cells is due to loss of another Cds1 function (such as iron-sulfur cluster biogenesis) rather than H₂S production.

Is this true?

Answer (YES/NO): NO